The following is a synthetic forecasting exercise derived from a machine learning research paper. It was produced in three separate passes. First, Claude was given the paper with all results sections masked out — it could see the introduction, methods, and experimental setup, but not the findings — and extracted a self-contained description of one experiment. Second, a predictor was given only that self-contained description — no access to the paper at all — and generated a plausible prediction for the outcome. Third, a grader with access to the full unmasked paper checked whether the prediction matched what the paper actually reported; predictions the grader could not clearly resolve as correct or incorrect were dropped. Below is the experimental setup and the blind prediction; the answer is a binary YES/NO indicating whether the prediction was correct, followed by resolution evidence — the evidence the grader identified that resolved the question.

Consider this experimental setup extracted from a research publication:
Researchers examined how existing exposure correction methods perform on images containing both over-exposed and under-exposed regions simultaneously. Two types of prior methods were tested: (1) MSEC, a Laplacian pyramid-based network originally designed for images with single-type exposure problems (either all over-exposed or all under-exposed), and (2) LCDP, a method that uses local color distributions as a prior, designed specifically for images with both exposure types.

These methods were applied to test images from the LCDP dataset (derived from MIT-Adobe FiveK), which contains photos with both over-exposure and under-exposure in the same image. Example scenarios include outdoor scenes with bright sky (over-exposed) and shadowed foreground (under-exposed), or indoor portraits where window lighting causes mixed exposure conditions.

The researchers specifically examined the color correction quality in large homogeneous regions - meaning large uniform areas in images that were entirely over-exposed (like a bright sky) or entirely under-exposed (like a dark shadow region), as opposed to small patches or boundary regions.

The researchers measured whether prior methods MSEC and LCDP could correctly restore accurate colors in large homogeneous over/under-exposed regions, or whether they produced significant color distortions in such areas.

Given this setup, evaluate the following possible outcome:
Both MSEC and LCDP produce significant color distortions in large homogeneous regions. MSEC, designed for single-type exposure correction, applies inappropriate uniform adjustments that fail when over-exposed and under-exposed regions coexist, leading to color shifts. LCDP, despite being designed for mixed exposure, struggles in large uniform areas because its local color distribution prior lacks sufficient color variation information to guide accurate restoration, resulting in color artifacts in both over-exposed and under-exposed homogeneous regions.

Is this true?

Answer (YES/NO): YES